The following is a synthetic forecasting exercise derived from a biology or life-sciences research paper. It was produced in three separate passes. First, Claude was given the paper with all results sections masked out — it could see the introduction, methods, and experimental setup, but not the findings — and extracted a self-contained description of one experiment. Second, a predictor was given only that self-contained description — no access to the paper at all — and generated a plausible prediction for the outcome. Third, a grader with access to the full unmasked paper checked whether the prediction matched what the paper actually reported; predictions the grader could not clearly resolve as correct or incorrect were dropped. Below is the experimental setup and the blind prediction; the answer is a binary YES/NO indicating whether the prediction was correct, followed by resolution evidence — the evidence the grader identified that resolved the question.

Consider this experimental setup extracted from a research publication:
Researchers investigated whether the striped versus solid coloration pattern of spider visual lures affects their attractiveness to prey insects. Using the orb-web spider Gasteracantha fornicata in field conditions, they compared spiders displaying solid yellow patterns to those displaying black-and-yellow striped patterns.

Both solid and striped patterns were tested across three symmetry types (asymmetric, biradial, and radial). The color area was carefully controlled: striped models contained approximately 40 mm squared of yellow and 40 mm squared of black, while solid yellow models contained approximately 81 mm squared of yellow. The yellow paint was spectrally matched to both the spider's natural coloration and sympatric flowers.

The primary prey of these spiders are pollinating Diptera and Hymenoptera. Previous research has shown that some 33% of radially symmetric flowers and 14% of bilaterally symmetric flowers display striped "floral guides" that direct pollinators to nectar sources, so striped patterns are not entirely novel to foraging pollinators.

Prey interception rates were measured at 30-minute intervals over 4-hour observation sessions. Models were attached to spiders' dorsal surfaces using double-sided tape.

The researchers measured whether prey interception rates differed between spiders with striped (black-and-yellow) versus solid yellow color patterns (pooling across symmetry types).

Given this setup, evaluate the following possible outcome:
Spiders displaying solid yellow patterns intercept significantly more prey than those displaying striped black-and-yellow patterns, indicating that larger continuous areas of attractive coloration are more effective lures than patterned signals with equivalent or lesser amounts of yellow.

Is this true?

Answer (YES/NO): NO